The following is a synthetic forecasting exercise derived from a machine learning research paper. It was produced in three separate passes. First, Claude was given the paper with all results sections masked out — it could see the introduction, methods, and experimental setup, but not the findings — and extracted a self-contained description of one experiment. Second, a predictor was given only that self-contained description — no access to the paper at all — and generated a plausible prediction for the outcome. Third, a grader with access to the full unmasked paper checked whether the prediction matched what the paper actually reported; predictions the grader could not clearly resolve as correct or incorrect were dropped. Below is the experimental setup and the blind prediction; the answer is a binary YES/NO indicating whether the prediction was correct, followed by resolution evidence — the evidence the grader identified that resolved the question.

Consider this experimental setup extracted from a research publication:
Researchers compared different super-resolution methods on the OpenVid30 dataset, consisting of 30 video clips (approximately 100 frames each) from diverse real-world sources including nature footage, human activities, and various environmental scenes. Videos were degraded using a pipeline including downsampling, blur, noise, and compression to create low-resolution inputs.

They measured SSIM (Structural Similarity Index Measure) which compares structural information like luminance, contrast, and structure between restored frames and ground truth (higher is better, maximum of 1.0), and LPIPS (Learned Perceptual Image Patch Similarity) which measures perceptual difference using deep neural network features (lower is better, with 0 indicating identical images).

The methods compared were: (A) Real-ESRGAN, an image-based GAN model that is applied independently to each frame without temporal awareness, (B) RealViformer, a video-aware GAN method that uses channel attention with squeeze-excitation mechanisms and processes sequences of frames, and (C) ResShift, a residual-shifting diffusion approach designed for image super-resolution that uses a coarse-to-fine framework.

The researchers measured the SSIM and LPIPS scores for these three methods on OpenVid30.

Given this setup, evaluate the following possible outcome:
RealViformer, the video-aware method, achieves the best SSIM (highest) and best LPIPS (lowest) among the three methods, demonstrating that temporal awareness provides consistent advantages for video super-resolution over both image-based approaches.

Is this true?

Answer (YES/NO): YES